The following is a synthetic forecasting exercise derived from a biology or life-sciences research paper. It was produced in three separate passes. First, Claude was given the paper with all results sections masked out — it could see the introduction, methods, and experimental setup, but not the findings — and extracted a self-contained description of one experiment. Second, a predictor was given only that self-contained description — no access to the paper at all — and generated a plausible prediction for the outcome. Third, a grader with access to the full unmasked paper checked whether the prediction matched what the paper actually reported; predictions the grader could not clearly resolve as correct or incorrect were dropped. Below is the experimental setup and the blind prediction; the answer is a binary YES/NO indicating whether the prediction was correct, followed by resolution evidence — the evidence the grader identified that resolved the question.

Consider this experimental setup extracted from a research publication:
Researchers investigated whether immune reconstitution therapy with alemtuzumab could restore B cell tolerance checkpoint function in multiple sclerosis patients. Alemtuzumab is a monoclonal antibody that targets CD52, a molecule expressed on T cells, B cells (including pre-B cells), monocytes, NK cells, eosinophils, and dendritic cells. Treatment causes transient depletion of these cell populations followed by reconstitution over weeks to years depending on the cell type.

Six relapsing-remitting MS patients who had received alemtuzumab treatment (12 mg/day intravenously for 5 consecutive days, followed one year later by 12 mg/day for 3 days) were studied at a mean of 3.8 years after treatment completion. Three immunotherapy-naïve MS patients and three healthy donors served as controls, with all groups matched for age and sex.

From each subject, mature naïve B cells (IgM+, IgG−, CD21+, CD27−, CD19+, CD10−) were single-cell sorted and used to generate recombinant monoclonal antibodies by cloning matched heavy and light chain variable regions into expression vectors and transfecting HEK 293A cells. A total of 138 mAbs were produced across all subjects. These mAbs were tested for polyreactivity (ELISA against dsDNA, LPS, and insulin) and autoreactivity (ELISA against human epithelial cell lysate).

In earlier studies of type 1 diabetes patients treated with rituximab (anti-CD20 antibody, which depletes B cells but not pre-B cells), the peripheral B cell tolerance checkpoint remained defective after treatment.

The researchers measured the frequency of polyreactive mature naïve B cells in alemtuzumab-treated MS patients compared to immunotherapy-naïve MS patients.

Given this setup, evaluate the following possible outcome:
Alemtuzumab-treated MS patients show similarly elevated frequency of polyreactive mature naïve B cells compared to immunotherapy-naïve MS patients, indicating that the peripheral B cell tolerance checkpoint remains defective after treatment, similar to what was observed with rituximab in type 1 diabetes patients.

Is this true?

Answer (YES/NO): NO